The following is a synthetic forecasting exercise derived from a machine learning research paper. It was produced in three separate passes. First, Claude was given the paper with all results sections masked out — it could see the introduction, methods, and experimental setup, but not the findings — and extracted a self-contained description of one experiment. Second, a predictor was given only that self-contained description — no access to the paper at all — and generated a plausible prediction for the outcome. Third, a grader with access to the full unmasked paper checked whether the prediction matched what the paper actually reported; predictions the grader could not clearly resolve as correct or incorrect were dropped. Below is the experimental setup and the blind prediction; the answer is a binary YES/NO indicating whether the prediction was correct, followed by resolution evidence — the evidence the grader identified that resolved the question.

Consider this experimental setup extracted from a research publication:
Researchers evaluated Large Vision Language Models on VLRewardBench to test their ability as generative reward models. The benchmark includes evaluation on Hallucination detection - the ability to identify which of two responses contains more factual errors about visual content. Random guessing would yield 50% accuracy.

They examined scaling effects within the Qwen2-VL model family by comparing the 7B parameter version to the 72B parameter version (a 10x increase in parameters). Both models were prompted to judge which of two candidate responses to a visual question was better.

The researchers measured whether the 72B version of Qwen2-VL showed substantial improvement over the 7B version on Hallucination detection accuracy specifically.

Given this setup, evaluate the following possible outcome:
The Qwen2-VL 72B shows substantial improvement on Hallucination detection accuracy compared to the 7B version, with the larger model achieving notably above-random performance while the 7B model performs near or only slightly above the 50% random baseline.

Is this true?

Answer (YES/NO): NO